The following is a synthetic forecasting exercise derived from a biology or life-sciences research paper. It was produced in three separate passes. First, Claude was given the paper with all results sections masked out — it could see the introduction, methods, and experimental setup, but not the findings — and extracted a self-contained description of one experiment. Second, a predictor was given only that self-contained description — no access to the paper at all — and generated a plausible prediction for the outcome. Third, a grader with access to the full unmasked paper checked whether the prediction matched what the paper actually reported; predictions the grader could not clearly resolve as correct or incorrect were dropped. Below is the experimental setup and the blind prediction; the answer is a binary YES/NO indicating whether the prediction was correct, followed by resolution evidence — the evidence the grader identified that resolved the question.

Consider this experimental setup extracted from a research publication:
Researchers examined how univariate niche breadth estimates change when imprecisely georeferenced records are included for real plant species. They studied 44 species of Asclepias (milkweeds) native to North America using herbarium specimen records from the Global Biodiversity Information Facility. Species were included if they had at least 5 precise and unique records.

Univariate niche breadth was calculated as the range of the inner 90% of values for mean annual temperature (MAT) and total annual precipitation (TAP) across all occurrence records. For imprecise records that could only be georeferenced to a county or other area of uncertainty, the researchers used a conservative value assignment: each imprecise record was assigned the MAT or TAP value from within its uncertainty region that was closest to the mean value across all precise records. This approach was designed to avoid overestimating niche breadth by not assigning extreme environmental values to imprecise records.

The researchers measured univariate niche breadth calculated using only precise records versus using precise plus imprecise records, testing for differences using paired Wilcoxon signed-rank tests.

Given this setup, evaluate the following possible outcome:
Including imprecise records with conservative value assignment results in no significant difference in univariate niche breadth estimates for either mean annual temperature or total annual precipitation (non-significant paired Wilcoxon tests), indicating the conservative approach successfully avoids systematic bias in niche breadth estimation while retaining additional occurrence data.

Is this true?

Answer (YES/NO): NO